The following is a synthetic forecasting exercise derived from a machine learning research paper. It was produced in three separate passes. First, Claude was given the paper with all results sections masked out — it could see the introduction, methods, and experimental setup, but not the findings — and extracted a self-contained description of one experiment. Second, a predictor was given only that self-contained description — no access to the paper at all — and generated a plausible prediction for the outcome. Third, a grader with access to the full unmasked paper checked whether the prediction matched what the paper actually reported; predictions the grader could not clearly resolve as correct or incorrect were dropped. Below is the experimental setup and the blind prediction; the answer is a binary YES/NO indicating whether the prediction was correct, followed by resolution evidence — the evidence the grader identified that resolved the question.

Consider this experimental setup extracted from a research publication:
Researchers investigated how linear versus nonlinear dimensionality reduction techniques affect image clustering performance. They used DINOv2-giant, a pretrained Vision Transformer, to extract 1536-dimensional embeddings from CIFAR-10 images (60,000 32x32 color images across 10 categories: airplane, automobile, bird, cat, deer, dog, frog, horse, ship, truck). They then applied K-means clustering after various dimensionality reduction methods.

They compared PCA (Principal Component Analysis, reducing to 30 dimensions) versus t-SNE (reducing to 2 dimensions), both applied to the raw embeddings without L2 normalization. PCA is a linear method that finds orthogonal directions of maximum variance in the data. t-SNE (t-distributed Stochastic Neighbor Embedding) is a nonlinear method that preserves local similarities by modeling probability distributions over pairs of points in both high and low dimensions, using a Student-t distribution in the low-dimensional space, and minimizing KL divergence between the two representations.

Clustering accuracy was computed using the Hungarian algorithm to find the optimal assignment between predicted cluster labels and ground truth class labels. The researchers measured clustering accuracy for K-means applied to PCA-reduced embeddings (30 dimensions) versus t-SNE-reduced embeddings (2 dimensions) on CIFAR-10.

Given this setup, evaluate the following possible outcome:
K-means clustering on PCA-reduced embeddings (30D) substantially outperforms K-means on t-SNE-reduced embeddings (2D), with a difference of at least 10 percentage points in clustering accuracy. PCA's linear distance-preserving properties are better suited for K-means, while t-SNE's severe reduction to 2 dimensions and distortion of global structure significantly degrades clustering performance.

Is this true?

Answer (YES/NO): NO